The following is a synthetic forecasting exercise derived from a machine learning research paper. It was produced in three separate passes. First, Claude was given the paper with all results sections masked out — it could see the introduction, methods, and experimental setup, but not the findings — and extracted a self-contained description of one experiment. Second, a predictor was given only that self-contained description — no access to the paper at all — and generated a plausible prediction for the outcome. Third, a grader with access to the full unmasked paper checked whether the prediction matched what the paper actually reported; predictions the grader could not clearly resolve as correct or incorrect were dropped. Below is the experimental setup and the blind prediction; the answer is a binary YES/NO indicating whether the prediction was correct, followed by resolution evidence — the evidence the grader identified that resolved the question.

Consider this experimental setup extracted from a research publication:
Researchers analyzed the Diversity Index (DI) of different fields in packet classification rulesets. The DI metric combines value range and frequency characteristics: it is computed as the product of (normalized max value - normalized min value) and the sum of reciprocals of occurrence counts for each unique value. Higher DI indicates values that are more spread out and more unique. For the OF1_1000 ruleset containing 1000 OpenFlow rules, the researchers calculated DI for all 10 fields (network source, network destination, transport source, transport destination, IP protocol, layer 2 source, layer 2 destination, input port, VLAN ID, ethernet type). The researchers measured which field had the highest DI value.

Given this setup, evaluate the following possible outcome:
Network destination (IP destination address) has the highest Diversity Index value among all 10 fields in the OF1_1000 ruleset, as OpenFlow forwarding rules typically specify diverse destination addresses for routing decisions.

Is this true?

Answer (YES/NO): NO